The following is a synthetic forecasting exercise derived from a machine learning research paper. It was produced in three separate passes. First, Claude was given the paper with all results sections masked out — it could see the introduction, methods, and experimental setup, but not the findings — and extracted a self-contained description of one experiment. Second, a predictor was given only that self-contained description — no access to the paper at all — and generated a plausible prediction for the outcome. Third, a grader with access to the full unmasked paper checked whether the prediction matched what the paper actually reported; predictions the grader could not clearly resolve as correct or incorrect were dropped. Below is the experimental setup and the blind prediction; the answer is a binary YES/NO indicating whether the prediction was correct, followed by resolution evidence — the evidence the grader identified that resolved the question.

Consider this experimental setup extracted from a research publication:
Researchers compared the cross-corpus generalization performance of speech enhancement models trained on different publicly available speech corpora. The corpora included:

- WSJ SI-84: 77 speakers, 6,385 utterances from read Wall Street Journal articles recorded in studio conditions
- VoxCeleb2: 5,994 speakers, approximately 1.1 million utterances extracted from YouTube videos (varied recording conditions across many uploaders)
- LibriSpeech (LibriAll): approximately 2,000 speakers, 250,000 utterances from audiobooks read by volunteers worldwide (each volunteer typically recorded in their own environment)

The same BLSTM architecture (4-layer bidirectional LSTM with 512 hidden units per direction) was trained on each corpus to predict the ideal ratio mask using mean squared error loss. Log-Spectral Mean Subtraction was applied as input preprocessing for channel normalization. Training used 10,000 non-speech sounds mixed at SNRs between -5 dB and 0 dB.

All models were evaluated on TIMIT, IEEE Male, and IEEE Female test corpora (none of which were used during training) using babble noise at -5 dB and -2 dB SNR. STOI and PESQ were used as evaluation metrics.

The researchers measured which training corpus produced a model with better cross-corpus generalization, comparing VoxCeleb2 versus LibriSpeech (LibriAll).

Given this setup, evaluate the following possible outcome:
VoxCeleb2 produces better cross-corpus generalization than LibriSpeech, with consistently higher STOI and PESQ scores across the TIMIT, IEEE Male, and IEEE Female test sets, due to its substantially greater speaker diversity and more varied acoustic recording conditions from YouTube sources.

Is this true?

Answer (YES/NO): NO